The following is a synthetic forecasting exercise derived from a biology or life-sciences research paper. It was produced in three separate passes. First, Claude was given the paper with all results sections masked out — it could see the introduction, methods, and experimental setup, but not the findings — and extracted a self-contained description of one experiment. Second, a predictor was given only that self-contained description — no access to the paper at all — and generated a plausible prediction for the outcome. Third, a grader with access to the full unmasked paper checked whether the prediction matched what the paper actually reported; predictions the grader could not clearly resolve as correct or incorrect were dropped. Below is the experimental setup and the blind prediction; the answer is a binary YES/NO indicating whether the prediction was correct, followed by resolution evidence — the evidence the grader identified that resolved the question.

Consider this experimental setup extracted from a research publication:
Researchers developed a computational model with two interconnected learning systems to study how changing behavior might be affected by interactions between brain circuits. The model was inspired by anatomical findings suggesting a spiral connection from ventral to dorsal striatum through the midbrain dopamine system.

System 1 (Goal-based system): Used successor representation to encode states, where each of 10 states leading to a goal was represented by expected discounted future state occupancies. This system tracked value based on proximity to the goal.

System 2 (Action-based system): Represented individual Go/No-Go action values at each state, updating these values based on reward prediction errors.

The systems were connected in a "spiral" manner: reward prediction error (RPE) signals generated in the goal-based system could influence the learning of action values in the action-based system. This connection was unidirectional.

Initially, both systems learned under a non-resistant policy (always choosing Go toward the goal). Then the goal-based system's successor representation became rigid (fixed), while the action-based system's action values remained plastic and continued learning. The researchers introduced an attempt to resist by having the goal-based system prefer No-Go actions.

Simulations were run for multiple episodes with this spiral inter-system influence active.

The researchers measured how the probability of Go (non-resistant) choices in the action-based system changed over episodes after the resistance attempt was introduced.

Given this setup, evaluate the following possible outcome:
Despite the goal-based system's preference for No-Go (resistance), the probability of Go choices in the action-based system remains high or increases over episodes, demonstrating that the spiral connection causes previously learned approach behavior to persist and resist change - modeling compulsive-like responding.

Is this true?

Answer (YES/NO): YES